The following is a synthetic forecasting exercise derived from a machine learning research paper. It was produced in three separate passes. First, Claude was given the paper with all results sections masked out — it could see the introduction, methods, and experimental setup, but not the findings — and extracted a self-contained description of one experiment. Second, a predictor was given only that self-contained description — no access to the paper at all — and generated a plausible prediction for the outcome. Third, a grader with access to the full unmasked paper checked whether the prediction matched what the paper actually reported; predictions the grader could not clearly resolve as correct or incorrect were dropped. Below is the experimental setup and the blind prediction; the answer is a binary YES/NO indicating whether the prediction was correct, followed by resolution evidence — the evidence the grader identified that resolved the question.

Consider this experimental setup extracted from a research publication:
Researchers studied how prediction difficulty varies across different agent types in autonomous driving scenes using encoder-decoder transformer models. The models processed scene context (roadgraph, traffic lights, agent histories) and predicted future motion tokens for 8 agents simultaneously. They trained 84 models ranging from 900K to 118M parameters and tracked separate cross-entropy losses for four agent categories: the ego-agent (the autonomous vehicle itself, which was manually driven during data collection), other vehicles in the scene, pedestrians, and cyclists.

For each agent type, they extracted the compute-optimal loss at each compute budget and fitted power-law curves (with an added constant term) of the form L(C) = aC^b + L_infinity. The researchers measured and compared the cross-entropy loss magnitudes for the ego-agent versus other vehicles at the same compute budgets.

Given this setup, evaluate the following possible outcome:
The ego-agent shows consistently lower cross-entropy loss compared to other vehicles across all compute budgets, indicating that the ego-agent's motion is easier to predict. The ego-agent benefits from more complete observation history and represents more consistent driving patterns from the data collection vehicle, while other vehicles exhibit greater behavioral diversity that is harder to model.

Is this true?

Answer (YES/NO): YES